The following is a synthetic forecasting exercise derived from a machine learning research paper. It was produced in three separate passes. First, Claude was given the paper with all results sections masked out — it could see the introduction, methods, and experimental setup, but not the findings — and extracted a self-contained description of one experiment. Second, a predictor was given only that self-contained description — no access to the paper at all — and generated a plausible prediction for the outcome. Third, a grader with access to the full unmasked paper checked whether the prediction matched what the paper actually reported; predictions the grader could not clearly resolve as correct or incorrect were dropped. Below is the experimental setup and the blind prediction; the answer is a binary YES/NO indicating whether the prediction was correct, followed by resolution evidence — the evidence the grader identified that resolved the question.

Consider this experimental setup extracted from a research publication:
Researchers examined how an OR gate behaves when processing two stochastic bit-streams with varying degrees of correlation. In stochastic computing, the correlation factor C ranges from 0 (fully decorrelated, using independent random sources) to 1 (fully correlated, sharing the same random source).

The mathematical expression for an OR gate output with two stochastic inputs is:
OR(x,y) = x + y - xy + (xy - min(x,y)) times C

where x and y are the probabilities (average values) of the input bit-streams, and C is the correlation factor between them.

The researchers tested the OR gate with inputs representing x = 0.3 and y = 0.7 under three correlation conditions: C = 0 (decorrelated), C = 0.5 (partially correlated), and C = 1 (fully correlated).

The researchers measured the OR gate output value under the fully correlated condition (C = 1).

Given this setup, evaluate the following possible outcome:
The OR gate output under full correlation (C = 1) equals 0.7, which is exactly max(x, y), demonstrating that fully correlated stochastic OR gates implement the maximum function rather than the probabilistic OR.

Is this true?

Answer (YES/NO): YES